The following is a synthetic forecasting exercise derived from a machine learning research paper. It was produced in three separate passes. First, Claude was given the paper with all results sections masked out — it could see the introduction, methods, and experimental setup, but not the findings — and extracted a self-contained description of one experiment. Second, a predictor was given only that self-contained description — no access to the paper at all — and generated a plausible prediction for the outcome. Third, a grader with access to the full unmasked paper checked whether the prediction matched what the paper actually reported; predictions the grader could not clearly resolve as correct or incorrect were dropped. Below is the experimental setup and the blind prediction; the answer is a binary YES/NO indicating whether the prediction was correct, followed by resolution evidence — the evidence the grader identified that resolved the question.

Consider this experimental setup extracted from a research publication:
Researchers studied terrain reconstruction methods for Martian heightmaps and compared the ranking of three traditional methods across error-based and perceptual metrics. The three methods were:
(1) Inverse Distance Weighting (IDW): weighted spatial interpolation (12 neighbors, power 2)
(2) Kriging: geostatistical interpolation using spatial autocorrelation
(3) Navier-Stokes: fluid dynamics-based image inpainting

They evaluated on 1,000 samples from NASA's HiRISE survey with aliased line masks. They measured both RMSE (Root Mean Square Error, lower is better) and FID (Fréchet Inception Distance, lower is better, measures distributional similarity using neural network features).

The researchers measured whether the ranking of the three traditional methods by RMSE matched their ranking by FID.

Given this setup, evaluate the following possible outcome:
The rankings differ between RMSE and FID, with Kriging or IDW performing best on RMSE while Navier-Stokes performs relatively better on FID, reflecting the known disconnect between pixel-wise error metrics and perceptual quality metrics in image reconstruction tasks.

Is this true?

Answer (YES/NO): NO